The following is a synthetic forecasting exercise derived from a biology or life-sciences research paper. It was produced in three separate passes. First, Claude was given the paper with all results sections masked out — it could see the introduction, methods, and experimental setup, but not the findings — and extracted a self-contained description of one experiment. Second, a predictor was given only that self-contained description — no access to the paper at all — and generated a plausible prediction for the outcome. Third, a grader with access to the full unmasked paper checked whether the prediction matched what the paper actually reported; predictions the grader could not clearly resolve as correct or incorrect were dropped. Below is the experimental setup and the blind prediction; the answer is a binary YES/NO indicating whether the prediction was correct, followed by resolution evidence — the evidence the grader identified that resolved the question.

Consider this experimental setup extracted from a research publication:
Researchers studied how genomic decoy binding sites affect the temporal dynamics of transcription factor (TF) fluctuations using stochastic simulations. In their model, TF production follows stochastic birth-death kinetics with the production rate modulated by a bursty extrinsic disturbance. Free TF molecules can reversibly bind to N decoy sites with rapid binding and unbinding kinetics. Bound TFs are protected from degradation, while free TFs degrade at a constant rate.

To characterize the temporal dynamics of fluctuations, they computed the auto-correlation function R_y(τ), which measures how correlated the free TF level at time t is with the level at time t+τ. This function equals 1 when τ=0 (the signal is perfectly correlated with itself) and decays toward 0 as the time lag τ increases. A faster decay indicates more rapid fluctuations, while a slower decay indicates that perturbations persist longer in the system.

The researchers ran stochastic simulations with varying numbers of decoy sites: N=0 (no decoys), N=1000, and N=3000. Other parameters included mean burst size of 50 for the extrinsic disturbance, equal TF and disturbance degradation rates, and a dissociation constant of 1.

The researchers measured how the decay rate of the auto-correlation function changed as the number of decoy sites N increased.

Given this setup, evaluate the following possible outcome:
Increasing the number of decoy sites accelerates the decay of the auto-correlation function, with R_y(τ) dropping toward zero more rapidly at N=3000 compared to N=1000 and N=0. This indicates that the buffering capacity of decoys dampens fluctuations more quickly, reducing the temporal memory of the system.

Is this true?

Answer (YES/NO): NO